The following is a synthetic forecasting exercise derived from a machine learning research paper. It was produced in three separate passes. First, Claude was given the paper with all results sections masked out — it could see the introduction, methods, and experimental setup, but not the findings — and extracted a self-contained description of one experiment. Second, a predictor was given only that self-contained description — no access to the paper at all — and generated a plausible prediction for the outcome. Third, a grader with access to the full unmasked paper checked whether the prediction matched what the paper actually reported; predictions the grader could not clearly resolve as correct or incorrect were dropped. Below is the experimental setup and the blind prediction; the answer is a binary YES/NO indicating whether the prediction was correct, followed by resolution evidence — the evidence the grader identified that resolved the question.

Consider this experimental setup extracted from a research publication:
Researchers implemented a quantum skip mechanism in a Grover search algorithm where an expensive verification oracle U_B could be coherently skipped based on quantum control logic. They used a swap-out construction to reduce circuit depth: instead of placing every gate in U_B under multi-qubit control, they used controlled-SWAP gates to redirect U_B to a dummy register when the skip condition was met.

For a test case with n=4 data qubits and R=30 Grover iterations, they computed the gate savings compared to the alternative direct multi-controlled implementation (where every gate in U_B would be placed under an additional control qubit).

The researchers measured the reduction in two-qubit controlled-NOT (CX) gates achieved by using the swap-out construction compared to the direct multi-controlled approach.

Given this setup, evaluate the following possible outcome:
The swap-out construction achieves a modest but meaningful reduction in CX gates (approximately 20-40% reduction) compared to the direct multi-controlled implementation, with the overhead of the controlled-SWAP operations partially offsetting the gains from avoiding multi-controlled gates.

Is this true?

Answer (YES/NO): NO